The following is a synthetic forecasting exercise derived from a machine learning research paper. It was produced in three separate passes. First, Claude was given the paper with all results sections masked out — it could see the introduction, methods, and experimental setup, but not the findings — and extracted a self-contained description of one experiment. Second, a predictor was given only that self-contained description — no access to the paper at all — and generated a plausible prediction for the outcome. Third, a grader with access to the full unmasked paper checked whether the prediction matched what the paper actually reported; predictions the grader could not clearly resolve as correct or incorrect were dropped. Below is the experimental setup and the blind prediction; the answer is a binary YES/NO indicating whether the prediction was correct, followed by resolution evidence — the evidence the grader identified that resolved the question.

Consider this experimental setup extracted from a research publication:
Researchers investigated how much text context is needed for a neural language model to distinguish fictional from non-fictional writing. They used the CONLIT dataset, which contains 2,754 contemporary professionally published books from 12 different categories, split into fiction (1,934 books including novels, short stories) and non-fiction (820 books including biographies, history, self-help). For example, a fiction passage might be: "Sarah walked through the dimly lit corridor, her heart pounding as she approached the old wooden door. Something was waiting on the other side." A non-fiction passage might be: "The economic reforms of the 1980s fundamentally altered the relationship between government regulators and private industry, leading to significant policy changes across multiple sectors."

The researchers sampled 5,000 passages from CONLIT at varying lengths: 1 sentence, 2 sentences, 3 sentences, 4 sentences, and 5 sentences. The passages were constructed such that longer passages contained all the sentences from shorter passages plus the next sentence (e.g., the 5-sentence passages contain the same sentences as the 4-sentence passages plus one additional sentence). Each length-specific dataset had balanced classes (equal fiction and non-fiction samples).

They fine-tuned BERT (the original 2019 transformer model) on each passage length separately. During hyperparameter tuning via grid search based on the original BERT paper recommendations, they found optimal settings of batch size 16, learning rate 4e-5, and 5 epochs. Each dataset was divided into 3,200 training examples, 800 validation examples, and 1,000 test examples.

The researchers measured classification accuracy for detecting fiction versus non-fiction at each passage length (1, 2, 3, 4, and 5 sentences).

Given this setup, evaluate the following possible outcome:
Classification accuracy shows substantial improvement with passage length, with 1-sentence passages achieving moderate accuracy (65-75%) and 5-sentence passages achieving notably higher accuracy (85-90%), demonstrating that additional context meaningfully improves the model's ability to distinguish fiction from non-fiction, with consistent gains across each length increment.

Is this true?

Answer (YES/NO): NO